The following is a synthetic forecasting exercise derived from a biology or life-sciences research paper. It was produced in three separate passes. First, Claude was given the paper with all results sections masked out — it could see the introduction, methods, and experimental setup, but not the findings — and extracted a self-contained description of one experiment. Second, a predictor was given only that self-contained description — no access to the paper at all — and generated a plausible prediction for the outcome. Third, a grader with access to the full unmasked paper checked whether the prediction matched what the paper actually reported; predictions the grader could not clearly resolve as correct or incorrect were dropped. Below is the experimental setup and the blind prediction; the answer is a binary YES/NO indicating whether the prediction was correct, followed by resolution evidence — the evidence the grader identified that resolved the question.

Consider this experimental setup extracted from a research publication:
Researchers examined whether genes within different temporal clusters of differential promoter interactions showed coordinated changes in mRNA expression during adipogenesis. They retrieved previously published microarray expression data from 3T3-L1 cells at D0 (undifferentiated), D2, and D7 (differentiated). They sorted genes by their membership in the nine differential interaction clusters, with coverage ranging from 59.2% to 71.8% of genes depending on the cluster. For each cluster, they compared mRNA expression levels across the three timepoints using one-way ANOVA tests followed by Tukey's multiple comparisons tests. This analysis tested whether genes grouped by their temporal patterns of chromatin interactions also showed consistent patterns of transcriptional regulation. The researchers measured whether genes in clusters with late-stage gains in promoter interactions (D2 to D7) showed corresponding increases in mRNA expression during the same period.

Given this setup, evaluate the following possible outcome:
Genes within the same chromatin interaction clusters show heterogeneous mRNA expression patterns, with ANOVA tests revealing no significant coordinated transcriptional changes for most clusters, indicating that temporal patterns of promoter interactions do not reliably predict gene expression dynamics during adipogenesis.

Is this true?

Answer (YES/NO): NO